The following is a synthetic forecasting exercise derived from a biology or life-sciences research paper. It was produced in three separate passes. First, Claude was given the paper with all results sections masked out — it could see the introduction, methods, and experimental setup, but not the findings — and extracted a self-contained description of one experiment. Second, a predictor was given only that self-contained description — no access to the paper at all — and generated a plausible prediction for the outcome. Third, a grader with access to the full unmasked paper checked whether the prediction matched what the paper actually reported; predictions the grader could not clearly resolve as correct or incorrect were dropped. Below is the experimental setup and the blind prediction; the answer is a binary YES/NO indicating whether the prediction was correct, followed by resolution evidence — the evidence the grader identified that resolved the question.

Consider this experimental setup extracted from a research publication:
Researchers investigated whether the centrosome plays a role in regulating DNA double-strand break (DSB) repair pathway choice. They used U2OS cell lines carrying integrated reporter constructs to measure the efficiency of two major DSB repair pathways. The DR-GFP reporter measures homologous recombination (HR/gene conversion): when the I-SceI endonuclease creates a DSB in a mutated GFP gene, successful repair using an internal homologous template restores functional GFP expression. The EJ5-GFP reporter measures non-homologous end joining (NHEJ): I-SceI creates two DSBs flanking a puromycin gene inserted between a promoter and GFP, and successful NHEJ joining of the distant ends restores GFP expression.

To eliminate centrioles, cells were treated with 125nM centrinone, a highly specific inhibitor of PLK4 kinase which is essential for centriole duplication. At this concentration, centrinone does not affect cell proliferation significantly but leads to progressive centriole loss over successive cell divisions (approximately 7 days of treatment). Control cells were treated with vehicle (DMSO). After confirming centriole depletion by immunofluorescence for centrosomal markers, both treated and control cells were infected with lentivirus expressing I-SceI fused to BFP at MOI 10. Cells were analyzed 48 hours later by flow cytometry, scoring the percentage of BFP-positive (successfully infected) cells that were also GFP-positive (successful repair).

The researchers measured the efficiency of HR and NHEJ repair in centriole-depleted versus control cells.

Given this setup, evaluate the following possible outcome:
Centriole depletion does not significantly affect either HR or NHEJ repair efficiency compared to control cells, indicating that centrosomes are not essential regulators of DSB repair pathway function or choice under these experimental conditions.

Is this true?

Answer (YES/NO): NO